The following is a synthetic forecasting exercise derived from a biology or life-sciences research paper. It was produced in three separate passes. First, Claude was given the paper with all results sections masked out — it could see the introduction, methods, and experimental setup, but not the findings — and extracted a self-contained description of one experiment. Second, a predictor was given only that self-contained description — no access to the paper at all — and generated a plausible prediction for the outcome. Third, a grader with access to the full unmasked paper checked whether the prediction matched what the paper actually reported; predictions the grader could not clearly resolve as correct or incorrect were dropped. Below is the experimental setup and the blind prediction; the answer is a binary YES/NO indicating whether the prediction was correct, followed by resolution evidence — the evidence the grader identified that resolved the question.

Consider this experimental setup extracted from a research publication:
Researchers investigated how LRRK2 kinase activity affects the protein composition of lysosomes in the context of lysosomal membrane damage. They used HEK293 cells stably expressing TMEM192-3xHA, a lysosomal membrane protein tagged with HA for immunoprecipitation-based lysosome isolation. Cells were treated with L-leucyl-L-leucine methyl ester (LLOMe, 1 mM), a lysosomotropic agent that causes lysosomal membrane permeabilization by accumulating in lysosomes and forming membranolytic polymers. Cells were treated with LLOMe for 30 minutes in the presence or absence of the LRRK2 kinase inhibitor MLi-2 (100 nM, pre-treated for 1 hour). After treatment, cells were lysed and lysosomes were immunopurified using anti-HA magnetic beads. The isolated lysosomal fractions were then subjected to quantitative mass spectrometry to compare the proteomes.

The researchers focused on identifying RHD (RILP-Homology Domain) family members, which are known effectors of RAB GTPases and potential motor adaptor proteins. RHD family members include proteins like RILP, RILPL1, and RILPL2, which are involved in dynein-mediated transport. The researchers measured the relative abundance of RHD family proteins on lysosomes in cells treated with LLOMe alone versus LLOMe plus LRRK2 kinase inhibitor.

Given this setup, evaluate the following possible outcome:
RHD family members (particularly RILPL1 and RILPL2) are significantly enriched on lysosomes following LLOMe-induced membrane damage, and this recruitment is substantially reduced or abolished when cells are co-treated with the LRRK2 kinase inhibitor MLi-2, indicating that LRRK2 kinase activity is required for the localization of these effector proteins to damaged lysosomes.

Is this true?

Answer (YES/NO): NO